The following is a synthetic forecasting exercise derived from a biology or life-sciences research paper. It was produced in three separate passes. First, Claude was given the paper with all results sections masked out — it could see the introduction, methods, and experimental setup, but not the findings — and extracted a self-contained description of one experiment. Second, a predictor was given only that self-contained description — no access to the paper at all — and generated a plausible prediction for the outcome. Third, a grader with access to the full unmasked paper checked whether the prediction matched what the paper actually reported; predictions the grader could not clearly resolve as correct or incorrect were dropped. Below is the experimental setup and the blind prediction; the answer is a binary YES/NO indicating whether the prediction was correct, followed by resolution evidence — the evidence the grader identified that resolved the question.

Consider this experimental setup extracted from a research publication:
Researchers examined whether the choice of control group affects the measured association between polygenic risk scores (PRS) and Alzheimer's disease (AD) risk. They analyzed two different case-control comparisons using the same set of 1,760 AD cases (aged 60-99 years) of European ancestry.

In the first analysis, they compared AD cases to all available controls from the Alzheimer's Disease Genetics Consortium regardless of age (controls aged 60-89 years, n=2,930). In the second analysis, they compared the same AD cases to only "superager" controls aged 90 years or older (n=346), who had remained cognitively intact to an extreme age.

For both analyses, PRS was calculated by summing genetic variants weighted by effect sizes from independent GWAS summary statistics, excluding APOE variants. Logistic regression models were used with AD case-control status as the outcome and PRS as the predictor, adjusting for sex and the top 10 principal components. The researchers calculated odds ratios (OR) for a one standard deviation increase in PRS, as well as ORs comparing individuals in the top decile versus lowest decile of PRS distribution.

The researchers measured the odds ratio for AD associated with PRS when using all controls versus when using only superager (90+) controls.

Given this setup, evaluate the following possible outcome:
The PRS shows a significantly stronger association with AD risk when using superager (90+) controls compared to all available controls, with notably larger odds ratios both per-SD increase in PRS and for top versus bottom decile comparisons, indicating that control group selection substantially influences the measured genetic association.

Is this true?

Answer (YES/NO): NO